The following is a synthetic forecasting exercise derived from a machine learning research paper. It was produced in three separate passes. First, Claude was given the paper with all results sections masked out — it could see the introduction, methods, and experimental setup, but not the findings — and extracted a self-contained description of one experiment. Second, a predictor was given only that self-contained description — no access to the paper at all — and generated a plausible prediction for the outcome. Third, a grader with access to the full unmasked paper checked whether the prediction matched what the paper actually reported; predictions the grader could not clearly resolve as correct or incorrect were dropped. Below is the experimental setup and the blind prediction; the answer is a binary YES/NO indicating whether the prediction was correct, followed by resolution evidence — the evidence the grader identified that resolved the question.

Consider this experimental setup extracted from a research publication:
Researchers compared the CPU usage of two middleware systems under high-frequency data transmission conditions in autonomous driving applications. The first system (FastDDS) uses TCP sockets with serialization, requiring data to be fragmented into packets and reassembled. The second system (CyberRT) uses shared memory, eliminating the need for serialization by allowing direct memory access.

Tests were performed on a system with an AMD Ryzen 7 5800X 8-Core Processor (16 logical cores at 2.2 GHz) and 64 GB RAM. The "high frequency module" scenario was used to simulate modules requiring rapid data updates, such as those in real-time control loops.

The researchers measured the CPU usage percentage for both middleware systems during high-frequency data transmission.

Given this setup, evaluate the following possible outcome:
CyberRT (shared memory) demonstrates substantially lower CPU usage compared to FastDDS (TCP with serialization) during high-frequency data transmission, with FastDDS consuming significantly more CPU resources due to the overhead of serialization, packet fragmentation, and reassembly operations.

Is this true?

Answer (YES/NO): NO